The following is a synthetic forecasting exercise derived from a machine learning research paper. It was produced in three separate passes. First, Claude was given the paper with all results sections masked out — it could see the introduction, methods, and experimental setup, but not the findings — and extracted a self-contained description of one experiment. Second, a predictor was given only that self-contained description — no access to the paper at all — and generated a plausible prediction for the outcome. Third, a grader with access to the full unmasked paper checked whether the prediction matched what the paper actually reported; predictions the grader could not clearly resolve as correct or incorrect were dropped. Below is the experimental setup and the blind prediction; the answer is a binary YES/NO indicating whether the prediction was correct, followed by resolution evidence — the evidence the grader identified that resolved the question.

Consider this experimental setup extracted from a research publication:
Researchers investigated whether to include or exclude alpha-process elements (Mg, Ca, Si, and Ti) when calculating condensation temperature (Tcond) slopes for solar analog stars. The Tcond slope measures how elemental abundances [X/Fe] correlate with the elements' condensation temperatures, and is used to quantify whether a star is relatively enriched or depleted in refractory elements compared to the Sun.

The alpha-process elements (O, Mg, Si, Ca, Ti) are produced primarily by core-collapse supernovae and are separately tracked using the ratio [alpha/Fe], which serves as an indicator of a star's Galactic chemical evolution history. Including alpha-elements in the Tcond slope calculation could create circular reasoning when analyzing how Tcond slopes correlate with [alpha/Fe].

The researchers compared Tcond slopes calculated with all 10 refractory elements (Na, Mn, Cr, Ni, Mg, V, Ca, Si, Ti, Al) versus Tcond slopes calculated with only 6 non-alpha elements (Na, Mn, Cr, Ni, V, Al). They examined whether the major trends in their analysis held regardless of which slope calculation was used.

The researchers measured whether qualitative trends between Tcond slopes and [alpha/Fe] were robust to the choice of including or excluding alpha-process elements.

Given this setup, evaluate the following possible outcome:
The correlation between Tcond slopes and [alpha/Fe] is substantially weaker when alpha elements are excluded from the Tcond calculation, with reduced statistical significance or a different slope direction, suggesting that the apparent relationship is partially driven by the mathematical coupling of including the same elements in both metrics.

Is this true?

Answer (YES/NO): NO